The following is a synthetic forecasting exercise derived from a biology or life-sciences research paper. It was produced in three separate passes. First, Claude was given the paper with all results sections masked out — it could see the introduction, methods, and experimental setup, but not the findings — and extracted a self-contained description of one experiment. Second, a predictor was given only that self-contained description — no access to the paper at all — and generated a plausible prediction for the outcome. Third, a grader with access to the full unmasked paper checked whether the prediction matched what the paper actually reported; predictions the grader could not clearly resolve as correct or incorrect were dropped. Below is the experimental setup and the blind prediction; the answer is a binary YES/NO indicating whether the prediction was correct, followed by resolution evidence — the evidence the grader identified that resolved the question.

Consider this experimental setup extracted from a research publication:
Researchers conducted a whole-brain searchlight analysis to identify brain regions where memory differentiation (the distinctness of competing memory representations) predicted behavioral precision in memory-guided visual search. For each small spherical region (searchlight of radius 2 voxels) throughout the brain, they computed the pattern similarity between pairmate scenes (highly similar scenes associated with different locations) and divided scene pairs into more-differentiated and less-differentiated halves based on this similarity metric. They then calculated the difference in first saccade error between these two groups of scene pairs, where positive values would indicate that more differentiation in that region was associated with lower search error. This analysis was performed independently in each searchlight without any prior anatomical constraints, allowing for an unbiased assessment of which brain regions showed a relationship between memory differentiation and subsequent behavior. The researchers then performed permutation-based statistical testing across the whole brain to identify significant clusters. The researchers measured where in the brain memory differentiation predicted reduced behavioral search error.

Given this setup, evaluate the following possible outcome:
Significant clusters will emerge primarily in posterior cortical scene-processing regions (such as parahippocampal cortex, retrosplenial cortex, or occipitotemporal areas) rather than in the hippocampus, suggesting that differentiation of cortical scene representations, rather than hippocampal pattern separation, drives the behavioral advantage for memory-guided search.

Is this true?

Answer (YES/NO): NO